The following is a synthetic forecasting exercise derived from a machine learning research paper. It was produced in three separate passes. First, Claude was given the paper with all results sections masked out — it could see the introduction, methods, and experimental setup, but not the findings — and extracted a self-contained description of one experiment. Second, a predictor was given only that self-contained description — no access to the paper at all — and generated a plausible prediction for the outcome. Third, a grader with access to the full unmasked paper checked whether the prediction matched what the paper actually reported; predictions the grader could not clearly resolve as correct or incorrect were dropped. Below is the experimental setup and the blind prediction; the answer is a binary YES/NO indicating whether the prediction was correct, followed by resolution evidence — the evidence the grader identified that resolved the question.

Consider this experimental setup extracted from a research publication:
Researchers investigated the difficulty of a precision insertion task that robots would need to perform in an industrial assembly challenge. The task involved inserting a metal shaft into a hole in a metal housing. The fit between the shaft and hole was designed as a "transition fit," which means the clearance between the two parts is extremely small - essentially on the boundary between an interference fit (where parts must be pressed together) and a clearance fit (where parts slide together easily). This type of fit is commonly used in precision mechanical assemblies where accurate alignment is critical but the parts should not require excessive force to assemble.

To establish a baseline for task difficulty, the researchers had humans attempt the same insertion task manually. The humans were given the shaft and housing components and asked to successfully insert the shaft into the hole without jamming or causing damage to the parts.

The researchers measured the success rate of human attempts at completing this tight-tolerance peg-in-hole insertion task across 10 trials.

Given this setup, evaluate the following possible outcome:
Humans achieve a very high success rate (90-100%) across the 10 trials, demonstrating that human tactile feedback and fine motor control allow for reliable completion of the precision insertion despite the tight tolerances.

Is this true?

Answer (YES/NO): NO